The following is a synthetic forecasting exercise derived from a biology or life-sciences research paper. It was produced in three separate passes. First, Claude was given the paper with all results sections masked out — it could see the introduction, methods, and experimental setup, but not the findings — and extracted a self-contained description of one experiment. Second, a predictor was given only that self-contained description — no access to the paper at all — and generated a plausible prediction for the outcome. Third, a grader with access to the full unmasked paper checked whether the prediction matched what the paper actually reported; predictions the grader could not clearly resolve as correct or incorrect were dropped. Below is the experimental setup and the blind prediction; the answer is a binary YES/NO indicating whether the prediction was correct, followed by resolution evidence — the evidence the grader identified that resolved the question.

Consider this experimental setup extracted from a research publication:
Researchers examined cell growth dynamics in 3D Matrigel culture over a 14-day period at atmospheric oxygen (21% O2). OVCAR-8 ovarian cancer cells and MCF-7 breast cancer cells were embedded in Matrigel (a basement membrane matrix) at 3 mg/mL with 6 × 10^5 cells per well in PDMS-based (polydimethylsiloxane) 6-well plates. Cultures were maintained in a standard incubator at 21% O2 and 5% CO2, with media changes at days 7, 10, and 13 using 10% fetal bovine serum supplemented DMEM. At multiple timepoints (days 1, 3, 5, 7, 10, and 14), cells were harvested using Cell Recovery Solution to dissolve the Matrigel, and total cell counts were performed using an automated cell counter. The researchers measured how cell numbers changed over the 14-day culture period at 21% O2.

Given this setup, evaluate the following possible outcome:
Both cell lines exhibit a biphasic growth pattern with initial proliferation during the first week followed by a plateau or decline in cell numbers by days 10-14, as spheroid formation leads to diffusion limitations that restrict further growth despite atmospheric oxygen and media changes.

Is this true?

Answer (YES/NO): NO